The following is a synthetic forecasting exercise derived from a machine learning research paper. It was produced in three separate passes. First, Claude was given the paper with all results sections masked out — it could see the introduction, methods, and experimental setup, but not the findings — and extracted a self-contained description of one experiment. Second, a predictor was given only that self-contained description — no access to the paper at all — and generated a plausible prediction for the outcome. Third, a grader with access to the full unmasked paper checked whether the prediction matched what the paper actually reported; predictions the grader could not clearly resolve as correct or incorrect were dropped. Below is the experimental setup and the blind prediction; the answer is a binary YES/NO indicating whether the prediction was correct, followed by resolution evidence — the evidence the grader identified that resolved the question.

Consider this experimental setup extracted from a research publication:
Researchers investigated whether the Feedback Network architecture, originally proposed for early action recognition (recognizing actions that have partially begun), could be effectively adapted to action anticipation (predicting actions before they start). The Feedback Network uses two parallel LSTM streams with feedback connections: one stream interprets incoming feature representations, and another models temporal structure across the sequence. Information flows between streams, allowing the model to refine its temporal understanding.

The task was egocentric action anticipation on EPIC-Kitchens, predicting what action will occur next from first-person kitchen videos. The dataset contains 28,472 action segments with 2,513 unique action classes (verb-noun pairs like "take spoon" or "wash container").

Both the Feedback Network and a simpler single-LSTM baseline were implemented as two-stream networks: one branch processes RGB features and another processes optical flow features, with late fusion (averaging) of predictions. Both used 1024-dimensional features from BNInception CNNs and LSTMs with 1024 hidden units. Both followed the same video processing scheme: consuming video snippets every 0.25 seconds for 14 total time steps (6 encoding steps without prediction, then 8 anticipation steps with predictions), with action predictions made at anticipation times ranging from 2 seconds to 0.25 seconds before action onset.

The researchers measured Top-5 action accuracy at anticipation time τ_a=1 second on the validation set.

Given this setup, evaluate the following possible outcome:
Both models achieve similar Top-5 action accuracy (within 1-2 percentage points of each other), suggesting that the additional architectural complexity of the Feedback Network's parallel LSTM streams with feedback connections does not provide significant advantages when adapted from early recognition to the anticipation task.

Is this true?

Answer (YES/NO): NO